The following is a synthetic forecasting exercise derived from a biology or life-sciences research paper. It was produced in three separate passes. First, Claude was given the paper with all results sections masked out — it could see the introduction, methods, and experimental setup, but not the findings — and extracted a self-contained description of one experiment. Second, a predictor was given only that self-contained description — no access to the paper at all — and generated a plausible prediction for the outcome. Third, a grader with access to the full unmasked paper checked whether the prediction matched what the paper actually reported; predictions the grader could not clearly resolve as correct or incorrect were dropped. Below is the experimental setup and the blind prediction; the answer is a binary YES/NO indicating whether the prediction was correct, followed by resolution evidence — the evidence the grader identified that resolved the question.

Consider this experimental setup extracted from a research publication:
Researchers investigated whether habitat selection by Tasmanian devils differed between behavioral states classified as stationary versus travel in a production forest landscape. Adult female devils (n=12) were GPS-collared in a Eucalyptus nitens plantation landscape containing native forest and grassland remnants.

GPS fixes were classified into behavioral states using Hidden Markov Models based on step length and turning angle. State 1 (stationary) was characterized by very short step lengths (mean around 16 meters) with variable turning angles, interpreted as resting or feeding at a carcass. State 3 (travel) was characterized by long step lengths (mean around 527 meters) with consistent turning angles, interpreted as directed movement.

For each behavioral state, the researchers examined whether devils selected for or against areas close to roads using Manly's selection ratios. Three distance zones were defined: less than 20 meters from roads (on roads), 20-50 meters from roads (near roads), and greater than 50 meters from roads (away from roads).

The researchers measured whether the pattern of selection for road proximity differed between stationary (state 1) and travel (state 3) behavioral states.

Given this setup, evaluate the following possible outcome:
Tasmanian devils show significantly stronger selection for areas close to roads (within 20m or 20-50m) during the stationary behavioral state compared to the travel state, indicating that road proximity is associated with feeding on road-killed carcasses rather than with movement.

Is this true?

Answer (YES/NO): NO